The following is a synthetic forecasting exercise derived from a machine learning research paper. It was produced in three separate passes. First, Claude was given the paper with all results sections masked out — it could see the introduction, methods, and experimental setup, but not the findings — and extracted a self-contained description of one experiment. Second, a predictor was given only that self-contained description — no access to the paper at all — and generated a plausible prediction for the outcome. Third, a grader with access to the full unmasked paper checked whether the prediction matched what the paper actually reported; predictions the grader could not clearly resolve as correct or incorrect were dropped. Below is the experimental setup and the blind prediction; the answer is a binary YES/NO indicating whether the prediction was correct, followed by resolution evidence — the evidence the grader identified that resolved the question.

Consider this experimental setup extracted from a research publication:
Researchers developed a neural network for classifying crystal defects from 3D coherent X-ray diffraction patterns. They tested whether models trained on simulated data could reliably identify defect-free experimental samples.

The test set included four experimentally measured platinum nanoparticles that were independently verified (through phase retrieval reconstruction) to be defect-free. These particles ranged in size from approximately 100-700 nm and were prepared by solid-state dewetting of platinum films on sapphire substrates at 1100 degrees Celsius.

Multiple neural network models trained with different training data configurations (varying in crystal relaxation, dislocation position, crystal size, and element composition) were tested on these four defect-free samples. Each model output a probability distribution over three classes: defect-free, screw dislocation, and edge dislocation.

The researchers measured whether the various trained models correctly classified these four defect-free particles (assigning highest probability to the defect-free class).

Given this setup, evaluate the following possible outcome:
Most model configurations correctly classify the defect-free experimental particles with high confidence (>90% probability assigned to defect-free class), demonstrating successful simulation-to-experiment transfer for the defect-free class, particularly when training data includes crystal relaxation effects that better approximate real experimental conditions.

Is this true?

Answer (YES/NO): NO